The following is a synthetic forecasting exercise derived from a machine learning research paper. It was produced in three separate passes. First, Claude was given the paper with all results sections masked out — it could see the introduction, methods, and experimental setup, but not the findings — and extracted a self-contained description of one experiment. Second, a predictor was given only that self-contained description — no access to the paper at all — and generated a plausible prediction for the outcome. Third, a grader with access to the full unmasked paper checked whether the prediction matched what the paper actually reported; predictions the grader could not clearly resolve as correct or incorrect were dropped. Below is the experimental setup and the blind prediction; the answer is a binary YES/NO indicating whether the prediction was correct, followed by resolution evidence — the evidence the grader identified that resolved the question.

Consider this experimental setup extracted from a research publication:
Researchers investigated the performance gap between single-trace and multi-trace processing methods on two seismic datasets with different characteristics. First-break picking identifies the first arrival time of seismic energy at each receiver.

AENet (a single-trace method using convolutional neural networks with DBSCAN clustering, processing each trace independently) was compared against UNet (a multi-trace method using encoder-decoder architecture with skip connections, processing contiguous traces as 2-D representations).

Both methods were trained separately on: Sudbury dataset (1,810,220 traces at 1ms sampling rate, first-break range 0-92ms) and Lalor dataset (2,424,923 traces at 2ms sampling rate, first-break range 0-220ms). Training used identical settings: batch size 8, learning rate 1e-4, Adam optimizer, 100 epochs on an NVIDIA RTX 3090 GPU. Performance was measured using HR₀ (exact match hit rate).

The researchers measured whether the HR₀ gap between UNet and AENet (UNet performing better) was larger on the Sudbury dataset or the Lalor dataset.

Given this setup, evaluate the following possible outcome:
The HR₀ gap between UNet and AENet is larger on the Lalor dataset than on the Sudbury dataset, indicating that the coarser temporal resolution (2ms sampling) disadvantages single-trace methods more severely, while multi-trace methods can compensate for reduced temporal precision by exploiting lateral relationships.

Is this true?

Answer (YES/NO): YES